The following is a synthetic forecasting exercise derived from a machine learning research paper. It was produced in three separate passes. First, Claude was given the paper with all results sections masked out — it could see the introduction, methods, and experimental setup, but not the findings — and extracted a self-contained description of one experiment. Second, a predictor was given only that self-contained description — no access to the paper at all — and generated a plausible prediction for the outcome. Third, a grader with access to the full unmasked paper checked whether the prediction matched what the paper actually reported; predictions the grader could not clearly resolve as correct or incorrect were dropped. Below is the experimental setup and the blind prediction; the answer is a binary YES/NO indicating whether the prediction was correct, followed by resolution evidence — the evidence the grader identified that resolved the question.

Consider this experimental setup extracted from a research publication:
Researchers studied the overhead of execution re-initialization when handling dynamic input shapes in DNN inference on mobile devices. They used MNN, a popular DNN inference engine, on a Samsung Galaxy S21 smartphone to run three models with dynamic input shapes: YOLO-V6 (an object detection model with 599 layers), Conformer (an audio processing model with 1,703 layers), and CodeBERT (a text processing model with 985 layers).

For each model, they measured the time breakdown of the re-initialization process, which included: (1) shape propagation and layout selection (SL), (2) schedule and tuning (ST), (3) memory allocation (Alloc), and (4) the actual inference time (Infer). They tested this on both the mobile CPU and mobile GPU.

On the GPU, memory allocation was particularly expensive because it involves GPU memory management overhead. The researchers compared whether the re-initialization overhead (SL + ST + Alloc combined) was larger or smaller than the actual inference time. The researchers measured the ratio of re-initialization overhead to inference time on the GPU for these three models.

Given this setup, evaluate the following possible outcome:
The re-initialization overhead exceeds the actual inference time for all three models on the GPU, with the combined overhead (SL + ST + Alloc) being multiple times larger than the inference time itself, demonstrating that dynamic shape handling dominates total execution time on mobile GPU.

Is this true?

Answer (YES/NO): YES